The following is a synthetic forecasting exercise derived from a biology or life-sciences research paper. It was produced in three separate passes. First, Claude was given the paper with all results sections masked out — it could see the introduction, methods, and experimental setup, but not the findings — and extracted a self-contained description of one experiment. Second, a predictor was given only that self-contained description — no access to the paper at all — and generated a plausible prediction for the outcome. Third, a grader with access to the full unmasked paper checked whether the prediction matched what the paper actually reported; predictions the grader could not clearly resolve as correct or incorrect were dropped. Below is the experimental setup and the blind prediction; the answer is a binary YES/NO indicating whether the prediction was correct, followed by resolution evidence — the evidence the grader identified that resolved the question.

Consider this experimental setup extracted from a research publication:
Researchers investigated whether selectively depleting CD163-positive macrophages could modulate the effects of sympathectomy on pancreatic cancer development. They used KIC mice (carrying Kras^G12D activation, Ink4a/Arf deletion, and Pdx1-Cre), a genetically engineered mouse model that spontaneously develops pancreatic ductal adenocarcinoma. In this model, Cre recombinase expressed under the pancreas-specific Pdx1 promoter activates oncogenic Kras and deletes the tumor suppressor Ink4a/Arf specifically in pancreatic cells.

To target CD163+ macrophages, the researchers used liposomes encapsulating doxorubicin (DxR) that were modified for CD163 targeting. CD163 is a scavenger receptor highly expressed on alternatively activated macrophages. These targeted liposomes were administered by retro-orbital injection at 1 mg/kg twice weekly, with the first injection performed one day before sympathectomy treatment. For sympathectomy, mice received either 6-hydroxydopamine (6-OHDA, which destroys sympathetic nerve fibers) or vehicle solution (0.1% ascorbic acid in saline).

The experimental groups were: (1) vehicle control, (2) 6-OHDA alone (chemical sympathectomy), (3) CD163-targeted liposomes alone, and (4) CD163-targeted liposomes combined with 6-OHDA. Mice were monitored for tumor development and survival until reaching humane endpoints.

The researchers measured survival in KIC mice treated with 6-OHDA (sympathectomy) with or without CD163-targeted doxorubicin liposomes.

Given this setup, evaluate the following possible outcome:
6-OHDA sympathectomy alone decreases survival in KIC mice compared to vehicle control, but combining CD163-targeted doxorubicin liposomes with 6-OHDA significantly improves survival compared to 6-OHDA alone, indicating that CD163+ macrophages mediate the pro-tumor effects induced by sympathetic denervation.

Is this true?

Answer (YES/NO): YES